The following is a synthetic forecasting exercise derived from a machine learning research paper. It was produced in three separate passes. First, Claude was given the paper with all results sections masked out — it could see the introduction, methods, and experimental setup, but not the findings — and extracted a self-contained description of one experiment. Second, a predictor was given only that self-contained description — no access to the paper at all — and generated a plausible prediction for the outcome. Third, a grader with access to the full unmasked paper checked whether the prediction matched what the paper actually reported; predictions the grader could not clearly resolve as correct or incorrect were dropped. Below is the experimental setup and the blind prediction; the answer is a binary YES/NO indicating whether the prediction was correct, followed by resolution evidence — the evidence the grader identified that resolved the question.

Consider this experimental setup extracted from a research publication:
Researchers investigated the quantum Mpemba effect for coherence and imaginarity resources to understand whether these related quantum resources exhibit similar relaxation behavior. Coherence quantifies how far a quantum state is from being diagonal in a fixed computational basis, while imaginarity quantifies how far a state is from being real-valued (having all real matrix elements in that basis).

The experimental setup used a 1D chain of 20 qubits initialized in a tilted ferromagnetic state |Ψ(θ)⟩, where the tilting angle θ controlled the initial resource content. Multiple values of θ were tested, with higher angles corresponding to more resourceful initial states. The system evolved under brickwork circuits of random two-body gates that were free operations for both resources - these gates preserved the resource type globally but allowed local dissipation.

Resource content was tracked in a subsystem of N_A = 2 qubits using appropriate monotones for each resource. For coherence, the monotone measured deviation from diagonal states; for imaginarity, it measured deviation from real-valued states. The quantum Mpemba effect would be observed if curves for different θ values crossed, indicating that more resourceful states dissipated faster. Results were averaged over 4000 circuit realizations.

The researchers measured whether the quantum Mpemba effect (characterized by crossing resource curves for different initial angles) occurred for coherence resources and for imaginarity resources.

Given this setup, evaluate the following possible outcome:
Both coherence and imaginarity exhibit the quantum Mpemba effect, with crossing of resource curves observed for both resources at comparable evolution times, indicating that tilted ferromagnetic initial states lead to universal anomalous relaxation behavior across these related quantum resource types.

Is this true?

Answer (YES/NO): YES